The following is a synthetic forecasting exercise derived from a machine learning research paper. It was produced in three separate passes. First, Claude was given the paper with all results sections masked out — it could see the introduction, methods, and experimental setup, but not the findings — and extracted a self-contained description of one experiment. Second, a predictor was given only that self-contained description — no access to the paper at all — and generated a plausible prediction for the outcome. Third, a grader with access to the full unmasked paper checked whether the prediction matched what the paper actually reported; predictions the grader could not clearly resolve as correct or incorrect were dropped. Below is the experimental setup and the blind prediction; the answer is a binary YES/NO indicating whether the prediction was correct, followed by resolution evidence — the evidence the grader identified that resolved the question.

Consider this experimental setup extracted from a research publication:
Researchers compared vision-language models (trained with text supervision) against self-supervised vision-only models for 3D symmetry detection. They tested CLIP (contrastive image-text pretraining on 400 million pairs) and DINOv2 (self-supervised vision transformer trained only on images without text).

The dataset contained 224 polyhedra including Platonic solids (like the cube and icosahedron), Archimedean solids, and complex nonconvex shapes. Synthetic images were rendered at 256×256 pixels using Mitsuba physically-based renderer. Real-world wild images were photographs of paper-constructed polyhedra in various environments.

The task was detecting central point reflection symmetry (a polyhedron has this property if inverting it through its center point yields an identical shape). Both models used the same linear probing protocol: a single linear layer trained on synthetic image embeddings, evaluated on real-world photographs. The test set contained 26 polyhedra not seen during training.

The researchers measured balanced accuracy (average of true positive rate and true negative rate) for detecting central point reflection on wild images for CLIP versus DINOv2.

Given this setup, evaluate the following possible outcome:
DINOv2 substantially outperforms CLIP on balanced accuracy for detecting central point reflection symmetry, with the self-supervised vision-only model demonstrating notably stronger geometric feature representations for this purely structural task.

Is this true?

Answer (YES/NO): NO